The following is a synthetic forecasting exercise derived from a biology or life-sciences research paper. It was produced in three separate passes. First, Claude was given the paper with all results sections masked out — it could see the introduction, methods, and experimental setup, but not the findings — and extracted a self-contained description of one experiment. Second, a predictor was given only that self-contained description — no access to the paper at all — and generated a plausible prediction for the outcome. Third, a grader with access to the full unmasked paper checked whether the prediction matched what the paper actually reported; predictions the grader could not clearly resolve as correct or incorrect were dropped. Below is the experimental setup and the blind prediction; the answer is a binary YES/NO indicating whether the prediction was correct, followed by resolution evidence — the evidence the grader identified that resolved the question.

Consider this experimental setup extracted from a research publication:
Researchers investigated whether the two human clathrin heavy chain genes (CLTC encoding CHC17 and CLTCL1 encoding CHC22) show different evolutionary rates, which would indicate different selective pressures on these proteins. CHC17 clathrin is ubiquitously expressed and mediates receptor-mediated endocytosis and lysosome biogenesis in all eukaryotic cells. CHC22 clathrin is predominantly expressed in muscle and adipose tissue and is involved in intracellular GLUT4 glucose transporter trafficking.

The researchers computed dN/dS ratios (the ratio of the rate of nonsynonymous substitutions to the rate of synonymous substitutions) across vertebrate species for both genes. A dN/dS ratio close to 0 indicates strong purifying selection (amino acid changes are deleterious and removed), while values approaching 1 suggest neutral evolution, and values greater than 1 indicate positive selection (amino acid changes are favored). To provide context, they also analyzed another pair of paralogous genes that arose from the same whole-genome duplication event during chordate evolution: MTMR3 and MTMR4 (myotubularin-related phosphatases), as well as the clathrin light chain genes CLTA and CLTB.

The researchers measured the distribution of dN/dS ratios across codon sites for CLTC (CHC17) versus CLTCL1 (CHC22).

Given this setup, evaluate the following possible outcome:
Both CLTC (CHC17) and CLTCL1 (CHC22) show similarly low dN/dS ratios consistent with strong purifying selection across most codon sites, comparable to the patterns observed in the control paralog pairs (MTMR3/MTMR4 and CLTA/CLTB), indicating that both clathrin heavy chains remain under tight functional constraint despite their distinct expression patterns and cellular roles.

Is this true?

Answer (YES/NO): NO